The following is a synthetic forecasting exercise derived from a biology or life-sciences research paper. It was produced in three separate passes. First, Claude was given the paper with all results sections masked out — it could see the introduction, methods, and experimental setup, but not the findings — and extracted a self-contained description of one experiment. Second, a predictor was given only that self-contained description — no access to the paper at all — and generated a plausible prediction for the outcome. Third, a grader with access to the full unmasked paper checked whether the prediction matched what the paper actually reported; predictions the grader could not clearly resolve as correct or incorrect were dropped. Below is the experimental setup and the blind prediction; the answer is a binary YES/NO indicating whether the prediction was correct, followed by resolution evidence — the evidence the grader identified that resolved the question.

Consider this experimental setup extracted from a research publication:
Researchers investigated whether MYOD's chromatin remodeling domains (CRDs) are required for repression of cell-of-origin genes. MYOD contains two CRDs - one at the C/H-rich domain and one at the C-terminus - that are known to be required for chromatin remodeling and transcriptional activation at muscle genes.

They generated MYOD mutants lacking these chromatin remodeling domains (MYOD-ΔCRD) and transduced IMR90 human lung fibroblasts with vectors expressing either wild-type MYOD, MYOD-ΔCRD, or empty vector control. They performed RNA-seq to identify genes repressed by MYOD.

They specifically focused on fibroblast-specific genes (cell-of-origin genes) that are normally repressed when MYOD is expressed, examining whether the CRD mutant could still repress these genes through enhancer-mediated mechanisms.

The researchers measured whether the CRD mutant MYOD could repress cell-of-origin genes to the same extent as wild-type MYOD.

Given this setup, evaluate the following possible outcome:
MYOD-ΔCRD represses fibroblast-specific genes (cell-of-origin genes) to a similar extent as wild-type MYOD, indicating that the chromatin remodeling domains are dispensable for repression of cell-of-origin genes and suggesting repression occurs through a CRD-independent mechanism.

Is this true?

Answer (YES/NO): NO